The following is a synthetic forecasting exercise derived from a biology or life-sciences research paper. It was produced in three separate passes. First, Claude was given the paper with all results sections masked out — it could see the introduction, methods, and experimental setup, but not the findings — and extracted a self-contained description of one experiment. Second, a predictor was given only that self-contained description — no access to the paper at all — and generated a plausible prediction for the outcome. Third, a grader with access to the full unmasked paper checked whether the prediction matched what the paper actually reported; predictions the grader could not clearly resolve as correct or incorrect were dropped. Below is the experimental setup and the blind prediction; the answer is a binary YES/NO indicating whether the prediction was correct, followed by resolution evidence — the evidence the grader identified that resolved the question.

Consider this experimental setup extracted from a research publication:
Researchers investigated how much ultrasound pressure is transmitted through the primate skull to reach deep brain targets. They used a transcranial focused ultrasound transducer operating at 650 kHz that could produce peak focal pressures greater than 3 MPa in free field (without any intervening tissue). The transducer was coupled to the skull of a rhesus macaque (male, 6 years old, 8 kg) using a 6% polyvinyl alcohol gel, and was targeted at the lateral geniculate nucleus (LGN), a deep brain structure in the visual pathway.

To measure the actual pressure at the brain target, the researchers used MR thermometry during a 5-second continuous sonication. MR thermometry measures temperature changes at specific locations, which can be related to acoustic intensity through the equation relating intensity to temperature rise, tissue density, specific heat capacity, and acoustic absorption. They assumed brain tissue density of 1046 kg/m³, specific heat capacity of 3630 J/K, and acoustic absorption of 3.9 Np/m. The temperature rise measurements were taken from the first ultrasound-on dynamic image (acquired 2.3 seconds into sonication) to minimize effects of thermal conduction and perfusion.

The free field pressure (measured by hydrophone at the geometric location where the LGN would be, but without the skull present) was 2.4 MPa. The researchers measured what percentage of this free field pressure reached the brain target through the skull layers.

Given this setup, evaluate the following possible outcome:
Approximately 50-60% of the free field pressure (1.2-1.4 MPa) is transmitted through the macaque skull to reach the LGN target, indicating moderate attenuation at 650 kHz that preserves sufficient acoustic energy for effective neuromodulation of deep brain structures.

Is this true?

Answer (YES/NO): NO